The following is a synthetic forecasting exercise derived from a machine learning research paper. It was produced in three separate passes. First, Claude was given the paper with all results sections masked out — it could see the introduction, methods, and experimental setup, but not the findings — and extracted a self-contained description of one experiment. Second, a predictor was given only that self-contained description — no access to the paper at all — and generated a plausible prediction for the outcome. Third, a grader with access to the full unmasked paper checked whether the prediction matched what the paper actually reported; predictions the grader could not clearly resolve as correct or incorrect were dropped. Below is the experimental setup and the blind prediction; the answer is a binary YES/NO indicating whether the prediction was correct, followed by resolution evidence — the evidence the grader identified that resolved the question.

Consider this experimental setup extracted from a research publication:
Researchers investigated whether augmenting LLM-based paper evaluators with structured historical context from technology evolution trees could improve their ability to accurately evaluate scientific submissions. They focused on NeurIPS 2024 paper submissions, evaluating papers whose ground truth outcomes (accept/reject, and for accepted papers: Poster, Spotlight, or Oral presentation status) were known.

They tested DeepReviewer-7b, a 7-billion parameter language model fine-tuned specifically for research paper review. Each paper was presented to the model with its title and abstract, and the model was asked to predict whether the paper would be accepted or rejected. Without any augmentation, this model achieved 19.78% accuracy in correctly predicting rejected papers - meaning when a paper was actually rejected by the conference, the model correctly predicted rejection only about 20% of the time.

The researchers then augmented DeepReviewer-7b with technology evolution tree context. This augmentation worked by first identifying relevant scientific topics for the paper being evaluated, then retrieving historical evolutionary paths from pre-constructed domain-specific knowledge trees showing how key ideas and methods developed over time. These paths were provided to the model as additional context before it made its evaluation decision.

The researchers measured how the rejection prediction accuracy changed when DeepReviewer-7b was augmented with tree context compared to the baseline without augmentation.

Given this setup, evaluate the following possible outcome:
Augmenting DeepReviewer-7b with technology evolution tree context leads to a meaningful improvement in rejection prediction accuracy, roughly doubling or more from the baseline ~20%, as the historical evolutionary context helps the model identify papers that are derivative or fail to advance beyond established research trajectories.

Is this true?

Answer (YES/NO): YES